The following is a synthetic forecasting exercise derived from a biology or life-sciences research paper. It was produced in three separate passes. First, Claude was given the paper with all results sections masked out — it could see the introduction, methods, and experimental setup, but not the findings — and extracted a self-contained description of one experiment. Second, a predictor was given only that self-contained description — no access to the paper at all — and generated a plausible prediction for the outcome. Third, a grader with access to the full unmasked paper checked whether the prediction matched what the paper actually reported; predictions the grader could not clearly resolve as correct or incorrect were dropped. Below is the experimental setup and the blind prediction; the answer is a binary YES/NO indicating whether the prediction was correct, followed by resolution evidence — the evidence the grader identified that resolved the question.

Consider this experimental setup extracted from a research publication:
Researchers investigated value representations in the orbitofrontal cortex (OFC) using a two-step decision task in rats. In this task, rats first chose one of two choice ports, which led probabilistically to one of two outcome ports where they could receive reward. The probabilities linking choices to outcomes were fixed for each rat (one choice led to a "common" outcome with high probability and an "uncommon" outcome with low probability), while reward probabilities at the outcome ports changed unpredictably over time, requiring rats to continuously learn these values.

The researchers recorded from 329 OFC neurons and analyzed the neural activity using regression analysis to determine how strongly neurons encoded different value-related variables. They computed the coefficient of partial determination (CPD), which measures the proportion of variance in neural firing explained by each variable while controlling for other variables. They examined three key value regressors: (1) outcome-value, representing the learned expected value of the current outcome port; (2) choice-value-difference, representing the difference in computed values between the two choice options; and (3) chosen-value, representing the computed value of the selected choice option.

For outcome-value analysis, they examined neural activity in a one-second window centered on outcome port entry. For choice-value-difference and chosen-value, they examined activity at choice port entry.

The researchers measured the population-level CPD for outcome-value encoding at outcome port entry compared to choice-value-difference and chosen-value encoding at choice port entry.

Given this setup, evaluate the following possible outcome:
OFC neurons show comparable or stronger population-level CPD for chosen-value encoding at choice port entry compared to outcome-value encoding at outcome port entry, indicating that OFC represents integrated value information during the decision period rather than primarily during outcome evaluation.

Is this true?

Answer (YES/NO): NO